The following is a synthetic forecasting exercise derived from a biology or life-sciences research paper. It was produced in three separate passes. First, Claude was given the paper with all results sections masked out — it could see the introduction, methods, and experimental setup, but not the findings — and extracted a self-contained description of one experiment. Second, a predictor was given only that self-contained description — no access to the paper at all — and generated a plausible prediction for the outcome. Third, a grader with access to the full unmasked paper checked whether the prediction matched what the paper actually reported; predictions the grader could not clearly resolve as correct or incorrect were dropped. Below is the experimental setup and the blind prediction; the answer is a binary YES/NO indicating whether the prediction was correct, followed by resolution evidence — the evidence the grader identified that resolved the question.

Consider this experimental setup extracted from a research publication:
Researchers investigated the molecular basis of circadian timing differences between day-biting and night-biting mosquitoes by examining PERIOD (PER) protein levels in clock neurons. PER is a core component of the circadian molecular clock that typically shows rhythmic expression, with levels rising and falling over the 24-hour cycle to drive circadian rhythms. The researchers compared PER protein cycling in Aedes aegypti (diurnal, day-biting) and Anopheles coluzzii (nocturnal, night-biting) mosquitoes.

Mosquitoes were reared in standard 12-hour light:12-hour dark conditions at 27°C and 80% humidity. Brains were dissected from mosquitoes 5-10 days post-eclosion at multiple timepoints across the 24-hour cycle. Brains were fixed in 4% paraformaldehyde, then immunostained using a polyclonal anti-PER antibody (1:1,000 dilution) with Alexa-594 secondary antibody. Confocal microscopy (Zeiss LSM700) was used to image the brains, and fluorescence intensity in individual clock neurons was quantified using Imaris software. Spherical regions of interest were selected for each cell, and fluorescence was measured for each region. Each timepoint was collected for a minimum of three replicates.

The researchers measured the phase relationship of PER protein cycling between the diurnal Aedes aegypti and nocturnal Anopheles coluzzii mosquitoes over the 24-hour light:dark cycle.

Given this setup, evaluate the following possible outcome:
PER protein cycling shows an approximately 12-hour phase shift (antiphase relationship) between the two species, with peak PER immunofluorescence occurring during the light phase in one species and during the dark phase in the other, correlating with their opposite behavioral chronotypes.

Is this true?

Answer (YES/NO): YES